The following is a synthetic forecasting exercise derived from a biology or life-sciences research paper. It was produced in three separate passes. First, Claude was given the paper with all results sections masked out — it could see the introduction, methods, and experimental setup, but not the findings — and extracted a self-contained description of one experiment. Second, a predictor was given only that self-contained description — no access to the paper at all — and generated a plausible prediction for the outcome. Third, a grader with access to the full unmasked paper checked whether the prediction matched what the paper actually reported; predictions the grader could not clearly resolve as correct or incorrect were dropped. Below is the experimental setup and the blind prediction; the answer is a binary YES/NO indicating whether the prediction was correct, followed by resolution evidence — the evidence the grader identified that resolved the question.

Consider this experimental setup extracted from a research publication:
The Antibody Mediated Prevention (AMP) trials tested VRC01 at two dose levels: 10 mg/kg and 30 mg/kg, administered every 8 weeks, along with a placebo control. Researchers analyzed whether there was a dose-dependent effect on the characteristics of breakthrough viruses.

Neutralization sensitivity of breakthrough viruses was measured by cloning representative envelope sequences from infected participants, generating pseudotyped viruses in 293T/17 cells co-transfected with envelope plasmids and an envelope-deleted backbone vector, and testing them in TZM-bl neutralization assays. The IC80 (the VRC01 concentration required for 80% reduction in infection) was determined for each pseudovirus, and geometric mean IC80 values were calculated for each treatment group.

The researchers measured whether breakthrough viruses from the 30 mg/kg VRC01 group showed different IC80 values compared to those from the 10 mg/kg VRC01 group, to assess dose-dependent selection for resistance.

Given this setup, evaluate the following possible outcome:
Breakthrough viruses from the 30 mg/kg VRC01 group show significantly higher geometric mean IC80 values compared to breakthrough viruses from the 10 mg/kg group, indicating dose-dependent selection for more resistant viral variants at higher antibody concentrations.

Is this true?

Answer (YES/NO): NO